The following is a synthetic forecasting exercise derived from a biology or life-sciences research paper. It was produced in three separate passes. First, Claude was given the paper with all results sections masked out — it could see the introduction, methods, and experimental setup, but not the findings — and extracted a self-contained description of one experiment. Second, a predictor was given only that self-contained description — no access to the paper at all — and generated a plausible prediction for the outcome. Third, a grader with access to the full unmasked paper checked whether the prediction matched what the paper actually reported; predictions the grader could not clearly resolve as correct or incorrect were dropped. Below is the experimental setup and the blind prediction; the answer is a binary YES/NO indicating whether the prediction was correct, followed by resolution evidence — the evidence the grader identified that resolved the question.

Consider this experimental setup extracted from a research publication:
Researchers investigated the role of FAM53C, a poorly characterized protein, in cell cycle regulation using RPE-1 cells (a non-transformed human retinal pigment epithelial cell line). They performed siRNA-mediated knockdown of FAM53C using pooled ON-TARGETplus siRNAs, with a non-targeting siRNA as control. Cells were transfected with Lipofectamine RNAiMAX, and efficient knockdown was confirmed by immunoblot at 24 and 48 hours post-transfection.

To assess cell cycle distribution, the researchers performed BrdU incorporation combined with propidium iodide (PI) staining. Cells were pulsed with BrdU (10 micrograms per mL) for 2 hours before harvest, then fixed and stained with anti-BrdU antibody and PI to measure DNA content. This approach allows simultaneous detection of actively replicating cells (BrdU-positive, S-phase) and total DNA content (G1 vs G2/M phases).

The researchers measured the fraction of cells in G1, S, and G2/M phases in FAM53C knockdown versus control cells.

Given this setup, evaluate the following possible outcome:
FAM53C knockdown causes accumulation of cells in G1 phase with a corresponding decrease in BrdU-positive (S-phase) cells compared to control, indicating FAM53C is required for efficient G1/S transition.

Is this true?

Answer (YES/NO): YES